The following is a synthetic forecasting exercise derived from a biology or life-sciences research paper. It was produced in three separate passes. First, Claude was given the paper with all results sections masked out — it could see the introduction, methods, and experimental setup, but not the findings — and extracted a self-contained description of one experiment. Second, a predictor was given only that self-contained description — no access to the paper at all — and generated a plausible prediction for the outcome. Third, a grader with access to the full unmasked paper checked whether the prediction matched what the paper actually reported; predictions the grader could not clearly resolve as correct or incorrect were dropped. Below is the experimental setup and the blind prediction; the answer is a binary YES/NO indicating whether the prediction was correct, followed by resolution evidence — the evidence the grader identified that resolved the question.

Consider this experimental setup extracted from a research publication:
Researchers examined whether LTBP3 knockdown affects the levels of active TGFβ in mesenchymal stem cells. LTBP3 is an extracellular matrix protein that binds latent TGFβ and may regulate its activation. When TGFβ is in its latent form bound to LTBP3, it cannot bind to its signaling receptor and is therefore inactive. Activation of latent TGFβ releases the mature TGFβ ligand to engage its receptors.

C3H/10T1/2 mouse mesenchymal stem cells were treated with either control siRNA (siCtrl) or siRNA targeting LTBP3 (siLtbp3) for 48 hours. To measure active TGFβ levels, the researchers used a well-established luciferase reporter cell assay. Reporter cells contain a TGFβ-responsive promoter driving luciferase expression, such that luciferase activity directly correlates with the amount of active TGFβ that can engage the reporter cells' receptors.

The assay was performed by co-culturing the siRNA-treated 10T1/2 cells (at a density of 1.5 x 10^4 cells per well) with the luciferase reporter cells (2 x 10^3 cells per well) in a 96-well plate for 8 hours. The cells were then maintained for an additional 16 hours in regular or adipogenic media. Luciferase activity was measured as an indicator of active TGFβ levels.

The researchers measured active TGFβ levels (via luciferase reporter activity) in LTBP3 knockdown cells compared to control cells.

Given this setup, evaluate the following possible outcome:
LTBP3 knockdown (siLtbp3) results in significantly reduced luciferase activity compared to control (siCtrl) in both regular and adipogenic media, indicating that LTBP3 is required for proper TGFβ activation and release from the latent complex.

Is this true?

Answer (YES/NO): NO